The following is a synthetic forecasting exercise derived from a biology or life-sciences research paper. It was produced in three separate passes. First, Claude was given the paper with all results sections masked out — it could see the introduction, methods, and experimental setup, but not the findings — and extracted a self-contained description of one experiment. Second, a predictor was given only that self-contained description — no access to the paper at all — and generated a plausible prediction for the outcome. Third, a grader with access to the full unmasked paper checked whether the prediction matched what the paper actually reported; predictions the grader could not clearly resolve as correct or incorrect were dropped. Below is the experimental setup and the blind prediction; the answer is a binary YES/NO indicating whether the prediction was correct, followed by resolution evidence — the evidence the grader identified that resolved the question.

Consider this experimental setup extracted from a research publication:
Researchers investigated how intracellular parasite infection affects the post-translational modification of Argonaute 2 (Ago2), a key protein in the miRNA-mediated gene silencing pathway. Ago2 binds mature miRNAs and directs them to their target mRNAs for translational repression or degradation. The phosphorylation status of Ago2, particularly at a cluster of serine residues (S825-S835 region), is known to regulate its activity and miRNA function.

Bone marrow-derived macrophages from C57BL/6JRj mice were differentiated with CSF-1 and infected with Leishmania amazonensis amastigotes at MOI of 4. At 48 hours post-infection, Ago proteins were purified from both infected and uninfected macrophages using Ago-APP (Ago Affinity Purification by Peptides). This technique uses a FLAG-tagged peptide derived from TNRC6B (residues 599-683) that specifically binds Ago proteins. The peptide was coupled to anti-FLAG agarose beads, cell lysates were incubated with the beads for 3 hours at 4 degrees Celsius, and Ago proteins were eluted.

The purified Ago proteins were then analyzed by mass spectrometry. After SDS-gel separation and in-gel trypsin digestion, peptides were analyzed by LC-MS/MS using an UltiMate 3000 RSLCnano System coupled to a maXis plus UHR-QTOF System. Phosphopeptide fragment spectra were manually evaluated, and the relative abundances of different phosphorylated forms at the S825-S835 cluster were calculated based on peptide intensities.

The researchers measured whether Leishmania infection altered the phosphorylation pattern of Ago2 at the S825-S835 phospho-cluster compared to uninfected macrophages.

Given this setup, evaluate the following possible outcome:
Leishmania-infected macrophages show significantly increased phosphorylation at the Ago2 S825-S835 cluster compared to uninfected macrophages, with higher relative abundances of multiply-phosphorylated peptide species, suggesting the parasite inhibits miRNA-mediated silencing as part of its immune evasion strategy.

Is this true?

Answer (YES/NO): YES